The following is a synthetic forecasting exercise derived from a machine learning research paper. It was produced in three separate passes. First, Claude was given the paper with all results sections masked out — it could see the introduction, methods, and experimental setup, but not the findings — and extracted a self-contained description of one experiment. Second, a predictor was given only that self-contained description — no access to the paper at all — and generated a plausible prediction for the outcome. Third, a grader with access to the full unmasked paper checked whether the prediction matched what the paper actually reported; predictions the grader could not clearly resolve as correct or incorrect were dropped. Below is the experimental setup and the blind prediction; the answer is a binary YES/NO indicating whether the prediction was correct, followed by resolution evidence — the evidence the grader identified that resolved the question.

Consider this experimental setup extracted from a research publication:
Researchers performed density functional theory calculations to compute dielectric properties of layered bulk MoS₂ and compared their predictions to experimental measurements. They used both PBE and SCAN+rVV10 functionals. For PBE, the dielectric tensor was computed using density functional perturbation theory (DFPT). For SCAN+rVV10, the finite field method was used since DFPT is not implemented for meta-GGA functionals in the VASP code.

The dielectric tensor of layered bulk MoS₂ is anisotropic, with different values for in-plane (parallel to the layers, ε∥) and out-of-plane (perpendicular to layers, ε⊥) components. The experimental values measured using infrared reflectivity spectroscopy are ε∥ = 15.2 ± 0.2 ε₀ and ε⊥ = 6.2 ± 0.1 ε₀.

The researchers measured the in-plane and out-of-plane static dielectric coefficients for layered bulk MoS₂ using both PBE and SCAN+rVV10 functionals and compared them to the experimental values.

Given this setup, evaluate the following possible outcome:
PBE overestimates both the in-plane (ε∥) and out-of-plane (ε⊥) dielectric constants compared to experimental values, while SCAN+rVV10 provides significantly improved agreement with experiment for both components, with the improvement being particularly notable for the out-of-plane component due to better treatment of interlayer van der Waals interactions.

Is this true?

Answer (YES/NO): NO